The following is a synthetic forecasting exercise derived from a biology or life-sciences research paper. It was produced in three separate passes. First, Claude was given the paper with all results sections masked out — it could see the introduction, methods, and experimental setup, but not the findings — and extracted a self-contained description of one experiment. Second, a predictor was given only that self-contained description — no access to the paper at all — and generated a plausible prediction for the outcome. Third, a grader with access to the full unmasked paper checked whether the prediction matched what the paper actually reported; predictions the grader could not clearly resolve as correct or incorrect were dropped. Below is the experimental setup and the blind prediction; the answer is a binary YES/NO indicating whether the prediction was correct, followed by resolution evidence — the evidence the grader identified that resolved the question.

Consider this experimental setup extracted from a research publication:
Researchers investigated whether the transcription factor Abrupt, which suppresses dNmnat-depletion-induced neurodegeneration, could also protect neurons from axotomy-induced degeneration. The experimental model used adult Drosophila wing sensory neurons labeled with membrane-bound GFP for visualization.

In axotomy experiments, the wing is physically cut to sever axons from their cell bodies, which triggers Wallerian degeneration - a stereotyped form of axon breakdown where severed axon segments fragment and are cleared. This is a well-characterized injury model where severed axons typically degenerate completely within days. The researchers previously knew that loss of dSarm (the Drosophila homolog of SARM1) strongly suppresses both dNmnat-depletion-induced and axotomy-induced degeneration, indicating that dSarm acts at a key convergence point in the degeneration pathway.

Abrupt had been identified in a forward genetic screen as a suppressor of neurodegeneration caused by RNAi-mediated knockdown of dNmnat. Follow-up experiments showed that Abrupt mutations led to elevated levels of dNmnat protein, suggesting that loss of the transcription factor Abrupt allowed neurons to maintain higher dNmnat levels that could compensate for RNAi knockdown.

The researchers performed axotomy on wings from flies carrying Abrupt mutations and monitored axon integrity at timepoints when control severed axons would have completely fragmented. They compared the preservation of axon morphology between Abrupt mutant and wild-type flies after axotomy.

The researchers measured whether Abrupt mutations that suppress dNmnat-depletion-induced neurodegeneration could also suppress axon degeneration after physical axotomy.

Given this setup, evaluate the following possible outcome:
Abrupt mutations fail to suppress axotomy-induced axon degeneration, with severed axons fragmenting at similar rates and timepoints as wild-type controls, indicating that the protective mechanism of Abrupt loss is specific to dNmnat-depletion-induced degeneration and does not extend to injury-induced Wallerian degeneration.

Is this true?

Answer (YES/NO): YES